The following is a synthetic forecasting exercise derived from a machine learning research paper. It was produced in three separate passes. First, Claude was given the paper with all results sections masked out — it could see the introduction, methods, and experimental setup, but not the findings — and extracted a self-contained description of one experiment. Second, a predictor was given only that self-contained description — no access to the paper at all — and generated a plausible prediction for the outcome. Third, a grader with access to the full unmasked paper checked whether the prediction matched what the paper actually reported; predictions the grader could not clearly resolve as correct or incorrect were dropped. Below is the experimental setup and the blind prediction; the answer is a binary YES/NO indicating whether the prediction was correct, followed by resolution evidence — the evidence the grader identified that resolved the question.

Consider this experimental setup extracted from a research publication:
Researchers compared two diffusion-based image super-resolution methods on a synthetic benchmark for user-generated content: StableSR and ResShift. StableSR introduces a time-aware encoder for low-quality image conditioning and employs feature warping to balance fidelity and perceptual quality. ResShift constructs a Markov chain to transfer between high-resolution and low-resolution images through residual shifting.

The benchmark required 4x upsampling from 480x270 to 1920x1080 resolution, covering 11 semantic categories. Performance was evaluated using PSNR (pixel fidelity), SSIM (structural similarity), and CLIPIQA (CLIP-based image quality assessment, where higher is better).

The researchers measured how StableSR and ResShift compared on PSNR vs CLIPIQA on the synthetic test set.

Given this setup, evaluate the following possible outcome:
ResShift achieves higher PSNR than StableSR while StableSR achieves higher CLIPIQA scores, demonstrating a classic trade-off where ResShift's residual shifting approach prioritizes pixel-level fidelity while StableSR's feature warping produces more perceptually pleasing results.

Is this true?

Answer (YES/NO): NO